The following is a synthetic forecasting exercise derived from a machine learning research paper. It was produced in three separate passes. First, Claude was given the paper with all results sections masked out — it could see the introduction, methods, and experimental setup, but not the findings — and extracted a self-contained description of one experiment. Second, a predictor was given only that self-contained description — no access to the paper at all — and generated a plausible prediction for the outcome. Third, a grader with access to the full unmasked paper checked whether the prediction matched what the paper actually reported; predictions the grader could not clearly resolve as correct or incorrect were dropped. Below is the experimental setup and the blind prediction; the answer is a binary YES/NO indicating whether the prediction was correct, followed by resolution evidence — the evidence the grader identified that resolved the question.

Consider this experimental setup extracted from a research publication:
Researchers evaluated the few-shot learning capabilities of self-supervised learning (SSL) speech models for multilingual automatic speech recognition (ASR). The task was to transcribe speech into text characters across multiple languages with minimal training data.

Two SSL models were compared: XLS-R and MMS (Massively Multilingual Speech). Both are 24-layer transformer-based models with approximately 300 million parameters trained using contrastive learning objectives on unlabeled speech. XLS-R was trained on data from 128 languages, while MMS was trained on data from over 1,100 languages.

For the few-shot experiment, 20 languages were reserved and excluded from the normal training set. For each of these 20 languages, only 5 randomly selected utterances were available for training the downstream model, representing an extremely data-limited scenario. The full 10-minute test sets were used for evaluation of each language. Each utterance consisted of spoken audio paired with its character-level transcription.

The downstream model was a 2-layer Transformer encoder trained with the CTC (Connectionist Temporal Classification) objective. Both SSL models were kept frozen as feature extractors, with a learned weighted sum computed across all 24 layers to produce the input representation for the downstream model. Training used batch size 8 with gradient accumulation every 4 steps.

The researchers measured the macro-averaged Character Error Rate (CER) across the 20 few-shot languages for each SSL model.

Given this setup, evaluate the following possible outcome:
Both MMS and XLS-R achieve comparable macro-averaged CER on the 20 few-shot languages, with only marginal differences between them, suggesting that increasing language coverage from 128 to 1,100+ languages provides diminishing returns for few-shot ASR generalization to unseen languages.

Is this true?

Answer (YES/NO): NO